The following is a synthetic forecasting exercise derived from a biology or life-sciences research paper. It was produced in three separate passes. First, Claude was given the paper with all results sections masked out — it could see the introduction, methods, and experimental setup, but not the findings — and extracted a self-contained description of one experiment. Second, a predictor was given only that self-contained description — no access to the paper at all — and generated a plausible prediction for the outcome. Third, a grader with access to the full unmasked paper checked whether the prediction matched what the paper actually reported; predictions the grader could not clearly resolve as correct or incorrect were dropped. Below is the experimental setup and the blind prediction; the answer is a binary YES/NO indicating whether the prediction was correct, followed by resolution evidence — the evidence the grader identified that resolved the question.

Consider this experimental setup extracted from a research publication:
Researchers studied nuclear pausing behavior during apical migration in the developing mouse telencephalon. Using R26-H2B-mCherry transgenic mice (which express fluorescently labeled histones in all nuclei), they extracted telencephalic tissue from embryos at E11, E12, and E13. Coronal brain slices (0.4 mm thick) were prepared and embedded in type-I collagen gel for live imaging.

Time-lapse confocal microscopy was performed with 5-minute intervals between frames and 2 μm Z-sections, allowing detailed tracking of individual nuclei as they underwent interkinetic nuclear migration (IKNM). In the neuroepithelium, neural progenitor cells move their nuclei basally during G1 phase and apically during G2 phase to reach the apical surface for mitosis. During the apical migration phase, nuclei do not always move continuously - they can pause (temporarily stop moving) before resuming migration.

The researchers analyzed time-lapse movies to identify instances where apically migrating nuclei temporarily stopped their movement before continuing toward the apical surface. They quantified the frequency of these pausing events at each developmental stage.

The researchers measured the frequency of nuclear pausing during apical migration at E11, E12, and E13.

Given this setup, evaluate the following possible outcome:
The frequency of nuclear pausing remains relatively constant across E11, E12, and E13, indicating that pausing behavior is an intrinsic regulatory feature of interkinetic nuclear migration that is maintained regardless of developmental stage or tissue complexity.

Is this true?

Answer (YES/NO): NO